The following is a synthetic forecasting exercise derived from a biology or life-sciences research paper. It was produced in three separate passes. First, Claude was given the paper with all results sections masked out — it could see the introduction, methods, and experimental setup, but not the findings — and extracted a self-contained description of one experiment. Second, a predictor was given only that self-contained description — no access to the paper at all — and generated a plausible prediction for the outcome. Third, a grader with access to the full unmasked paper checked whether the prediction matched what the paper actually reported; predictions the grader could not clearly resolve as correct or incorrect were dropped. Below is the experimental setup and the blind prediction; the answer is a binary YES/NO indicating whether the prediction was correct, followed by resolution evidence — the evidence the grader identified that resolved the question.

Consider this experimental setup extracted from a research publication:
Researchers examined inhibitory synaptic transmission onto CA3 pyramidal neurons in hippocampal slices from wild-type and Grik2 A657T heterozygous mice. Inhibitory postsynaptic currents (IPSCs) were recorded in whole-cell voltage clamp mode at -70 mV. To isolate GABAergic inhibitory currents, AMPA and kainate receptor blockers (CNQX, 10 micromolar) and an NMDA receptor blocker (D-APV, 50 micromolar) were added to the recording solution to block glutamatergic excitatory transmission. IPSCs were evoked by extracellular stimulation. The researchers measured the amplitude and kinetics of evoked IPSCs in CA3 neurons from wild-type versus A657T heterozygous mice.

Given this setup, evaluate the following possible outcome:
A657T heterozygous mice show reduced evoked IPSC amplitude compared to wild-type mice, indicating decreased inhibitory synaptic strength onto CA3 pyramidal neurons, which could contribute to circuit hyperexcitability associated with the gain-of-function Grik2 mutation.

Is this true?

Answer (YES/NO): NO